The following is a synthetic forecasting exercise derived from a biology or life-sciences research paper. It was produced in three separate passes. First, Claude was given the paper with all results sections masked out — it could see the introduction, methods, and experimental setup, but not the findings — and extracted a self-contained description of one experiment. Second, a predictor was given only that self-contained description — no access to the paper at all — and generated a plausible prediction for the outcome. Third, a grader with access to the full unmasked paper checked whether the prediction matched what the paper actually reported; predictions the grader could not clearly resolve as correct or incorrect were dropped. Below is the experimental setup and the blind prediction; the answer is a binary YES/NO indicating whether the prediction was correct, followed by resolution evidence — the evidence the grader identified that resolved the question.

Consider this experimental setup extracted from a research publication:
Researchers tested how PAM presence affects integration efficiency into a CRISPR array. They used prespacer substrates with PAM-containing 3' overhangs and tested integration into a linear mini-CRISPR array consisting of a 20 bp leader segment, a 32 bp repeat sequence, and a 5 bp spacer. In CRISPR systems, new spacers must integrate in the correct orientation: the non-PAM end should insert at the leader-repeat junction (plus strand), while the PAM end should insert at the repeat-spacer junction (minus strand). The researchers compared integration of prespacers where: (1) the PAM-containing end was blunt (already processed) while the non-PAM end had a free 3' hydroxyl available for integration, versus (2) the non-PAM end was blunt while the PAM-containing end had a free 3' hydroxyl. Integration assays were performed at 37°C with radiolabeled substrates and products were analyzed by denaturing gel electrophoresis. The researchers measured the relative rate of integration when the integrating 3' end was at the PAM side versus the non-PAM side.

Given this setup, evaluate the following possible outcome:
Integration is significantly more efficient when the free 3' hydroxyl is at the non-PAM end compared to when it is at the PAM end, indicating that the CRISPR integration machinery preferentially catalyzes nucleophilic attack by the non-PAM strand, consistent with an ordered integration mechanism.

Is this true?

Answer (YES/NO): YES